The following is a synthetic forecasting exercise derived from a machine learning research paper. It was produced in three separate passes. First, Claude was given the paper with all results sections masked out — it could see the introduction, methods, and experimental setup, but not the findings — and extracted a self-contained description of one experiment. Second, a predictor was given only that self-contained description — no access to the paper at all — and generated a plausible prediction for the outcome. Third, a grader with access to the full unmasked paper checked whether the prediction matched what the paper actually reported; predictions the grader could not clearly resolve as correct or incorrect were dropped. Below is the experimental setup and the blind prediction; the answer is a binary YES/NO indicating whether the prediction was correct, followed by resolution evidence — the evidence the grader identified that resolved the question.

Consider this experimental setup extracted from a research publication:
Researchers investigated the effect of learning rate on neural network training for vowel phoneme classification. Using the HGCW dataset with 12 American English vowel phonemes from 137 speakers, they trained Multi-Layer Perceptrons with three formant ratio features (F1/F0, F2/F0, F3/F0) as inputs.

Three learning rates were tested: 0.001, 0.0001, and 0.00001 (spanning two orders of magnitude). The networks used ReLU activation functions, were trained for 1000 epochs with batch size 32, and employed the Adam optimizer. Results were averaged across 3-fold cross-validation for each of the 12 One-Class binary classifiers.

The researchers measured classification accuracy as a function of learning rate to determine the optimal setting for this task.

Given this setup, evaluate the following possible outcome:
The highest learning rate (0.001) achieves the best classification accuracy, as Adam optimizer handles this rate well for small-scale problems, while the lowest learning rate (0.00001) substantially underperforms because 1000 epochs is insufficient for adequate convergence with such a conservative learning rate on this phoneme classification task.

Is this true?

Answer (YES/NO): NO